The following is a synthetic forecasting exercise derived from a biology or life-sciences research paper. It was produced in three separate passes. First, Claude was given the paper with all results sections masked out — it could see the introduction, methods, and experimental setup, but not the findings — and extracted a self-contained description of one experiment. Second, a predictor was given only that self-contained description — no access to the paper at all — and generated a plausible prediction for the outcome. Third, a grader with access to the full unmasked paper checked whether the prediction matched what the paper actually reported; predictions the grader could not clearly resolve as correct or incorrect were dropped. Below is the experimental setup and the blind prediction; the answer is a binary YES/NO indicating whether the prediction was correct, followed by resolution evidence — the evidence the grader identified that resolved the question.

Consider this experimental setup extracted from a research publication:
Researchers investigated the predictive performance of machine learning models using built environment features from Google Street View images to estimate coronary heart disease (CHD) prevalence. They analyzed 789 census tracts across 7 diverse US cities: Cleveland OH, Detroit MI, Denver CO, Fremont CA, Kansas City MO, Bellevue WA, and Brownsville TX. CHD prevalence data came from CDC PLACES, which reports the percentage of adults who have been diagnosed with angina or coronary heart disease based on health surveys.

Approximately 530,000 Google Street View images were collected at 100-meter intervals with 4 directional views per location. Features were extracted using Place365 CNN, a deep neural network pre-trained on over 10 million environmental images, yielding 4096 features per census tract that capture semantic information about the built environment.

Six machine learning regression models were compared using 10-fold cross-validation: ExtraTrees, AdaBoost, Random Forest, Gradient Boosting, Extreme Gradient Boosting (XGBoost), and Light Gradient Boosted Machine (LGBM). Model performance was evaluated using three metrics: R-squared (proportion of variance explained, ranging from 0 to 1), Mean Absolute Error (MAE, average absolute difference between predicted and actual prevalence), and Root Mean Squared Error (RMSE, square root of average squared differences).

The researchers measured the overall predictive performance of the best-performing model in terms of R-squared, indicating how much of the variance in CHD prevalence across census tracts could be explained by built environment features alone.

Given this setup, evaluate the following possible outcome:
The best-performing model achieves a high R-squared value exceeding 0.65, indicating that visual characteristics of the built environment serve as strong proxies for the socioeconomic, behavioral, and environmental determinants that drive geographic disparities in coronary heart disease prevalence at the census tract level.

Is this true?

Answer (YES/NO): NO